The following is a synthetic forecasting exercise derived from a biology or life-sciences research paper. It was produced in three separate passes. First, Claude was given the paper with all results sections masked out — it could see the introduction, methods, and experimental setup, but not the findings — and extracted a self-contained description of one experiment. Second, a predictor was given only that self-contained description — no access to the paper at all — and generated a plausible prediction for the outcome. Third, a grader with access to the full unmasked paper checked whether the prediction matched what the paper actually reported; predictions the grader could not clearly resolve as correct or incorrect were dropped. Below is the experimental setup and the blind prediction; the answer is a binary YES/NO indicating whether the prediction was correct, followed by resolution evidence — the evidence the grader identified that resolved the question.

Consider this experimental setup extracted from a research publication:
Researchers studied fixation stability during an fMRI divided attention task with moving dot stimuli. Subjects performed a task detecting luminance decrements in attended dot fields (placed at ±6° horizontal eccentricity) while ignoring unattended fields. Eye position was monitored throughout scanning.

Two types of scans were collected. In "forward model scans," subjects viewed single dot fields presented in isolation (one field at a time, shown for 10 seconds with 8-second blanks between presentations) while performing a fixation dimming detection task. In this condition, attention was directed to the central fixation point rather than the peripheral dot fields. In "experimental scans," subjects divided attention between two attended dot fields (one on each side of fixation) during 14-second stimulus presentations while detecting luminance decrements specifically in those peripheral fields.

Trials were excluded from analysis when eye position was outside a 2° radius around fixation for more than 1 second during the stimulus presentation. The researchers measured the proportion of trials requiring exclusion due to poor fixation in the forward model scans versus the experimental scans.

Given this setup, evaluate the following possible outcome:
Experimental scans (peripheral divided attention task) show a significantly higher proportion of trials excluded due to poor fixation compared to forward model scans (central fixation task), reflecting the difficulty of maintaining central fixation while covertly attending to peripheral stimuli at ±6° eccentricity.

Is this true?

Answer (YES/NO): YES